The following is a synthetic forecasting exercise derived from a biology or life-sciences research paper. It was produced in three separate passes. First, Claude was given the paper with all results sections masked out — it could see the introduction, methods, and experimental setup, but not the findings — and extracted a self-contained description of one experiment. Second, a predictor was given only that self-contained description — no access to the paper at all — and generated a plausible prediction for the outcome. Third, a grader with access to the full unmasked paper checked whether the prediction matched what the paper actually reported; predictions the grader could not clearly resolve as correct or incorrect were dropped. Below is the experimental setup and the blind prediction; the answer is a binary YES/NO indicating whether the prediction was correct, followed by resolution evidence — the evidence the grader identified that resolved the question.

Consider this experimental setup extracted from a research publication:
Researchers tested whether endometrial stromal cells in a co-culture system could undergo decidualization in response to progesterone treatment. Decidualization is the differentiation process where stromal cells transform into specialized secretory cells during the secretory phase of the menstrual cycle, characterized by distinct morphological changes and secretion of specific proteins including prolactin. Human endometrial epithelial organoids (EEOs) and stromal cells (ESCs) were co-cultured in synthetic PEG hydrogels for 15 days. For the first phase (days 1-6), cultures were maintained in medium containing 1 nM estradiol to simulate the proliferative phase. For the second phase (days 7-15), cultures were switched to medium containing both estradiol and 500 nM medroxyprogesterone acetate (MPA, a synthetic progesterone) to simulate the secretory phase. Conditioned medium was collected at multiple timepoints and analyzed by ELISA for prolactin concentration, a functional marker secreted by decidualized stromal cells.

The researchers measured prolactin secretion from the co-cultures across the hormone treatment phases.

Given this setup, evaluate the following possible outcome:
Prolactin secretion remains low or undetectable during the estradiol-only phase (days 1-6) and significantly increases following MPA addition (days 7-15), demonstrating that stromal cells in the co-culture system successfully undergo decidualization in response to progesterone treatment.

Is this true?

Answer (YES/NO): YES